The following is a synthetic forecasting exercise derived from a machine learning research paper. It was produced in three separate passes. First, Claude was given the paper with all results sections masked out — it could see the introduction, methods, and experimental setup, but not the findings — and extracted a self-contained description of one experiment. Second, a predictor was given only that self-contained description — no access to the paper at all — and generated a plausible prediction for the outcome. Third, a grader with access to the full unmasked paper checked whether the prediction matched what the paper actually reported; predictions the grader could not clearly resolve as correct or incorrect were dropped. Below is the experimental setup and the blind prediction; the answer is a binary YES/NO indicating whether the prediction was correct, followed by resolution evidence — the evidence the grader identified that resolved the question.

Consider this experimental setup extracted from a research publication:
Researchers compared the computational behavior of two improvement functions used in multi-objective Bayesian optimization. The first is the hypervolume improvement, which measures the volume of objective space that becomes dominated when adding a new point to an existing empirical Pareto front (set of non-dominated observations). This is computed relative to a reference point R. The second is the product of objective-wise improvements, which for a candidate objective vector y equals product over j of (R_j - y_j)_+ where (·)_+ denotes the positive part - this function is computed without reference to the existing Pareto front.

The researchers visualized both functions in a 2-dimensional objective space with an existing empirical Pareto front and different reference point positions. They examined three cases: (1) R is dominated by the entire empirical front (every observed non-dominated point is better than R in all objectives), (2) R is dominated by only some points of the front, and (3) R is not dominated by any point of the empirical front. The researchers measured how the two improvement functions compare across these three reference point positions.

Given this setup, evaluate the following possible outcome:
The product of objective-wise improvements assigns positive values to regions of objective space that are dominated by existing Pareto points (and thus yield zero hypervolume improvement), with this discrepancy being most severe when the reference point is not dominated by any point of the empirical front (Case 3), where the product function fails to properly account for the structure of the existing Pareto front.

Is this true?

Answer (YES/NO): NO